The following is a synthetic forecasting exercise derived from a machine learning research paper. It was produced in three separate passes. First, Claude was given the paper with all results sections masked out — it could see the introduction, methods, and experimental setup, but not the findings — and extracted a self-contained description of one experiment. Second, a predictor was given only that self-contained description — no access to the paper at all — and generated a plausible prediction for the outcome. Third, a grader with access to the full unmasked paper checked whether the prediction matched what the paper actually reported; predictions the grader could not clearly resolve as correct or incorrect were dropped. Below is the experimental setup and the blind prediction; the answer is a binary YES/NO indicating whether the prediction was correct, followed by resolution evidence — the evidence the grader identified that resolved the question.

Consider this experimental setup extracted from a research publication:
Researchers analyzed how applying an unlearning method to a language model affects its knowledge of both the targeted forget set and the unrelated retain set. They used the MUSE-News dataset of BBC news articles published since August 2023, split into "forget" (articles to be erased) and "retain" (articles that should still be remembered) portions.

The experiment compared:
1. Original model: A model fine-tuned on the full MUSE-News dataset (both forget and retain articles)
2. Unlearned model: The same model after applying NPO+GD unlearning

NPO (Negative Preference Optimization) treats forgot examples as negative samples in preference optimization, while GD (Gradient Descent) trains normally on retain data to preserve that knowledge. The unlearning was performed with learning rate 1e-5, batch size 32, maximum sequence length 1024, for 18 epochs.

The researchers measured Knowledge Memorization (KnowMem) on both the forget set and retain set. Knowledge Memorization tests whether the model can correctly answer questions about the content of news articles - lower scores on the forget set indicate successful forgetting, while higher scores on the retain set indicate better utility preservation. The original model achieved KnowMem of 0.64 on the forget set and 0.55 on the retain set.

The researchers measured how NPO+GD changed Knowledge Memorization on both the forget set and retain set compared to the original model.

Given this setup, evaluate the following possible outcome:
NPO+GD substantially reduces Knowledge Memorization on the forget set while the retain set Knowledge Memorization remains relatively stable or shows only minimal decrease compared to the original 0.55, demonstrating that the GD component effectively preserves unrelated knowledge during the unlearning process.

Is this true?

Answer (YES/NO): NO